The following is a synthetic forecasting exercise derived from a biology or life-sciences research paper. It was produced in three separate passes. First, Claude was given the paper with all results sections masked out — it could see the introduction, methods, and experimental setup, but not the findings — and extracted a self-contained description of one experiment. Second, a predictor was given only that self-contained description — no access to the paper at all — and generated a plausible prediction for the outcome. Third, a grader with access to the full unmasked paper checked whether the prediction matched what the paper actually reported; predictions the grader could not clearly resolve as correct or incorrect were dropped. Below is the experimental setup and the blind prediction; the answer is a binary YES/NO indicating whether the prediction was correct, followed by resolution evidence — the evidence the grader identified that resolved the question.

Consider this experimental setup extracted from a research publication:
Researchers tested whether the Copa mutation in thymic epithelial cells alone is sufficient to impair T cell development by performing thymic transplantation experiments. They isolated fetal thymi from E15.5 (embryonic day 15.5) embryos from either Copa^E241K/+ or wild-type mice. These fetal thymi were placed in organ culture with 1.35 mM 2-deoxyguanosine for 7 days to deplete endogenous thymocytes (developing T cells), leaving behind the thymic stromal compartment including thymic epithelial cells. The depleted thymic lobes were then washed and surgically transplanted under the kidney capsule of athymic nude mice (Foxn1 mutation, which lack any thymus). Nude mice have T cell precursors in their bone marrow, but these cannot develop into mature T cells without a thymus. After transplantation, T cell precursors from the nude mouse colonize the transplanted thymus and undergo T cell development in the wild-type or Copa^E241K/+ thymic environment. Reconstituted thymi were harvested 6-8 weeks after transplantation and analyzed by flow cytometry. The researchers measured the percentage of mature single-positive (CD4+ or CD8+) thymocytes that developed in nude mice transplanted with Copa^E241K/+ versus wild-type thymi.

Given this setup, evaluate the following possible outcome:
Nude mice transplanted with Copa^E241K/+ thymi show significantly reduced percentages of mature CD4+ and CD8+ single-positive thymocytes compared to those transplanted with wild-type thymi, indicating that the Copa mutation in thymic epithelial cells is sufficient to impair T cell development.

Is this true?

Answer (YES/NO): NO